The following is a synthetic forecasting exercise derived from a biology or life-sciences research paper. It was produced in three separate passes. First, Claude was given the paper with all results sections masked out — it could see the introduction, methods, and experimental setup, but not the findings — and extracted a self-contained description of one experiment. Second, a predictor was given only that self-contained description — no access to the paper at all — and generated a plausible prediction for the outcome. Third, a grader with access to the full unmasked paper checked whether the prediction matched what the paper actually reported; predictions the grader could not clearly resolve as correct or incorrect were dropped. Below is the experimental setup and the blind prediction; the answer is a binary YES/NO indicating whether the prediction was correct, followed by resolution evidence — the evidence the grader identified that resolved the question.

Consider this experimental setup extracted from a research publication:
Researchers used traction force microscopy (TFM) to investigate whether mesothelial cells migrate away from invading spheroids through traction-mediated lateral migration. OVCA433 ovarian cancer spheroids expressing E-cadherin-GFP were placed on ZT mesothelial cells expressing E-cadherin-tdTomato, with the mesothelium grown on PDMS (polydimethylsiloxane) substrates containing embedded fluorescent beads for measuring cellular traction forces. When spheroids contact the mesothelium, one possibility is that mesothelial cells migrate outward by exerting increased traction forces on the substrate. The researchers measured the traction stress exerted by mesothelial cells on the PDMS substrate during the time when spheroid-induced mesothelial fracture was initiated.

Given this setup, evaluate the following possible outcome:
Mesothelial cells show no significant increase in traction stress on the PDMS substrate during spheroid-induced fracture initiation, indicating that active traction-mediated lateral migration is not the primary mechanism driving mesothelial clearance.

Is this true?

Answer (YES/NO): YES